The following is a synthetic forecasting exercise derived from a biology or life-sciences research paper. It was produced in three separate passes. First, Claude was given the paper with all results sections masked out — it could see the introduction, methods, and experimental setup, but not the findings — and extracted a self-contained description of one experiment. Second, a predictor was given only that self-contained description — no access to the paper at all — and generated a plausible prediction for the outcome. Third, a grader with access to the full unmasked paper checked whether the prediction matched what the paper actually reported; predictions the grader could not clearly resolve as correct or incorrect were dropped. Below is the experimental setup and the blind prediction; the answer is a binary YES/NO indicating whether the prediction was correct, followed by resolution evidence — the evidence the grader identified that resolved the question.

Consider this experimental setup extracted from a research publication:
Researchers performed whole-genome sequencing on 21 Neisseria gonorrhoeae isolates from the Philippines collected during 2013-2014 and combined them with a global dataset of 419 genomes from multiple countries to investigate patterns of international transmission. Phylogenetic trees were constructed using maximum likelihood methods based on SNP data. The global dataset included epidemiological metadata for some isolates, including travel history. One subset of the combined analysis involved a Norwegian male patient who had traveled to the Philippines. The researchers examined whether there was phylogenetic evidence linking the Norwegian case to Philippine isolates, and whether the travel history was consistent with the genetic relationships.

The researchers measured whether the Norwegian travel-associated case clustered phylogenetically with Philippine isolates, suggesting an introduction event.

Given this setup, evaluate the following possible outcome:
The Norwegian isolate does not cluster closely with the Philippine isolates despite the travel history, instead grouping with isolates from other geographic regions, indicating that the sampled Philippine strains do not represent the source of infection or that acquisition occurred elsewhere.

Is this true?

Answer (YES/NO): NO